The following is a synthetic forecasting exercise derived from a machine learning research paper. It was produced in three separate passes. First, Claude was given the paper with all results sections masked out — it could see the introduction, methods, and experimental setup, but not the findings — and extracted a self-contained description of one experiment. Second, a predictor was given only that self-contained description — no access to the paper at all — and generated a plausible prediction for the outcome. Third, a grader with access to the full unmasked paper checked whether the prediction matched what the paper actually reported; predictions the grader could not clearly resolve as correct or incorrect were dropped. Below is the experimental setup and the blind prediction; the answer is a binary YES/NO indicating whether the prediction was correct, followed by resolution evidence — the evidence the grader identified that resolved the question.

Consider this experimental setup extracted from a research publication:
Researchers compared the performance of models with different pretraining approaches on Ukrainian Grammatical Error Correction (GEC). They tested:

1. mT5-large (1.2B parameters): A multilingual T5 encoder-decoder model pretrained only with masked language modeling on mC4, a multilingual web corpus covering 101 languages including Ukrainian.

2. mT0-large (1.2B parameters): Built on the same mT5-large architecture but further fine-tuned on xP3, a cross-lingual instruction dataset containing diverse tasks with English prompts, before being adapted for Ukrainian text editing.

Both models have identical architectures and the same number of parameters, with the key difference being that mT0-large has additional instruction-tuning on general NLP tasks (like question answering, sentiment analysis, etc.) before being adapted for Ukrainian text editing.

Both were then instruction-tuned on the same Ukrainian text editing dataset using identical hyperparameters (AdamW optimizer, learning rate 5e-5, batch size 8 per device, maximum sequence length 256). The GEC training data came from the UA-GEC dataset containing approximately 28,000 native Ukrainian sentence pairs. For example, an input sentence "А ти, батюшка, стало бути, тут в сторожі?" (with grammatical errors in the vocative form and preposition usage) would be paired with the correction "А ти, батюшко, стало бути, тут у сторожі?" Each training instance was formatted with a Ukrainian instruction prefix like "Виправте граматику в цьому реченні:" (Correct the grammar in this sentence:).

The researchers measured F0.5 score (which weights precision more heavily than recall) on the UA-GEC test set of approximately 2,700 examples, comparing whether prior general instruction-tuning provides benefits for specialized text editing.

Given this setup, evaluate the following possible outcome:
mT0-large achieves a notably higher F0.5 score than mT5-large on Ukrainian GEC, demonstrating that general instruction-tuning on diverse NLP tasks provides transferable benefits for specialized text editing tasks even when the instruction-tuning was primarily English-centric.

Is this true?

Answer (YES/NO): NO